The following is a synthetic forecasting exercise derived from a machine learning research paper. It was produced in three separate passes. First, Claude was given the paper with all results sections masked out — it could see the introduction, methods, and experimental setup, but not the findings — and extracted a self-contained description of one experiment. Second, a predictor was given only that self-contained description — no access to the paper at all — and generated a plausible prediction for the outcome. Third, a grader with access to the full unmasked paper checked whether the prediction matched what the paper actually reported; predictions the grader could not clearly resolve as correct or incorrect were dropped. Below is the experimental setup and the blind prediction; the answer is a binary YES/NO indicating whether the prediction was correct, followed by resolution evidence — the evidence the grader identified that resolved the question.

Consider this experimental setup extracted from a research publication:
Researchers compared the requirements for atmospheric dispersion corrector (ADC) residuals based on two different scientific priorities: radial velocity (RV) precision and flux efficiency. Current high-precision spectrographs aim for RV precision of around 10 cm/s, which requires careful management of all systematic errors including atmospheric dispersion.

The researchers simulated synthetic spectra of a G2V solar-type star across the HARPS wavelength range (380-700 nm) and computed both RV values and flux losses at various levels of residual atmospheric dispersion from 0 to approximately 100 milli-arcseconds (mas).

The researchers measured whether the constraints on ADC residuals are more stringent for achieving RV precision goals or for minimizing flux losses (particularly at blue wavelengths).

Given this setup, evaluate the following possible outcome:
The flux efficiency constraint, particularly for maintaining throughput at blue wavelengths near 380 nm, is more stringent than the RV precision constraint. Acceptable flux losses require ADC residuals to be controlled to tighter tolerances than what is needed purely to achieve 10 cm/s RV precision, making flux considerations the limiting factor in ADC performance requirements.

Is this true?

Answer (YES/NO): YES